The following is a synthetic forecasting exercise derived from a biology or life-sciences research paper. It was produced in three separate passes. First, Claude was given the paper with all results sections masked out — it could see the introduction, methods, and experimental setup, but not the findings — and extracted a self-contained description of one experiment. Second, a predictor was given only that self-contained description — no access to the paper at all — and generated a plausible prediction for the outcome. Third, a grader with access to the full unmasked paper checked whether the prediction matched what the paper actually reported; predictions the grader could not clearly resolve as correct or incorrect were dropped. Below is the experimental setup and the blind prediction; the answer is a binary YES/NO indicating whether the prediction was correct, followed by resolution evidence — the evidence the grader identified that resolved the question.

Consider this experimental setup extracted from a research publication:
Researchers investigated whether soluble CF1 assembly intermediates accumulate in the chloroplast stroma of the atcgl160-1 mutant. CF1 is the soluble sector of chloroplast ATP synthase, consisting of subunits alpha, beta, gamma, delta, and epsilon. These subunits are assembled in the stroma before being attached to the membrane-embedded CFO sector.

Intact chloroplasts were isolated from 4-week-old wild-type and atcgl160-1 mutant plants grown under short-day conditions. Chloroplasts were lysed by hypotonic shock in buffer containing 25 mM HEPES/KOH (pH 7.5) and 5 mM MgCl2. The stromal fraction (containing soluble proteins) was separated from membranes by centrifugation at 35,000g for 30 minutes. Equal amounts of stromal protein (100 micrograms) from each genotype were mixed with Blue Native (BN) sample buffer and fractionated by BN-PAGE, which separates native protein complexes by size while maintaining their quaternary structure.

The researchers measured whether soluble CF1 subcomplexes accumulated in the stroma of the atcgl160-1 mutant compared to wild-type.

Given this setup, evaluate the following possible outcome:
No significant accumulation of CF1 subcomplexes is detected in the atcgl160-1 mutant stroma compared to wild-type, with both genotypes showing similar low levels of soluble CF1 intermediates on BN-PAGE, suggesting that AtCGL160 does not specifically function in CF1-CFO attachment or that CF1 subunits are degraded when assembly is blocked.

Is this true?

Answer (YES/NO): NO